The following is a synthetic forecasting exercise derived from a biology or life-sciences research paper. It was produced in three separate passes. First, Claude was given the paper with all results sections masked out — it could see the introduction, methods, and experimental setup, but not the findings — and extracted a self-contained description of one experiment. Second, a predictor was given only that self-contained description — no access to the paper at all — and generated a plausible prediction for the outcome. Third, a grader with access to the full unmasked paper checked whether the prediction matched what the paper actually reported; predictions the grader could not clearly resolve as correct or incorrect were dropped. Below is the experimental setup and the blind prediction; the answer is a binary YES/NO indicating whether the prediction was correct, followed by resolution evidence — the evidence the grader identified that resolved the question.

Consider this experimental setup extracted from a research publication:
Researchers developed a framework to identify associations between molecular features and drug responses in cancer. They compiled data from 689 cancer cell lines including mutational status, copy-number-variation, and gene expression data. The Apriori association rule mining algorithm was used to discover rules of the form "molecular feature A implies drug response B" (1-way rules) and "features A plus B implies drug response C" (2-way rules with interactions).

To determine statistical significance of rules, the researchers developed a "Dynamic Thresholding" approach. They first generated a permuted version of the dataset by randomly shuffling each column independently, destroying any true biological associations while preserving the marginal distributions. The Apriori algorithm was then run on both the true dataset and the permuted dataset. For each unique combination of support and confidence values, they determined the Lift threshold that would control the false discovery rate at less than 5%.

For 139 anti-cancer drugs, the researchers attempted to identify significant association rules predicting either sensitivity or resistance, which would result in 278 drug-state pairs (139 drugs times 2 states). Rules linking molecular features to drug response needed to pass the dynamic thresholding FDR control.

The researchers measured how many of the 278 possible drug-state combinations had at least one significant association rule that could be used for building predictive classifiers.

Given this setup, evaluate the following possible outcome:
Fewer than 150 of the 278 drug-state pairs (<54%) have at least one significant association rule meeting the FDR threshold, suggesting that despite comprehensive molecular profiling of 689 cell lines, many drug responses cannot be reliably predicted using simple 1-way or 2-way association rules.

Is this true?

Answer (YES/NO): NO